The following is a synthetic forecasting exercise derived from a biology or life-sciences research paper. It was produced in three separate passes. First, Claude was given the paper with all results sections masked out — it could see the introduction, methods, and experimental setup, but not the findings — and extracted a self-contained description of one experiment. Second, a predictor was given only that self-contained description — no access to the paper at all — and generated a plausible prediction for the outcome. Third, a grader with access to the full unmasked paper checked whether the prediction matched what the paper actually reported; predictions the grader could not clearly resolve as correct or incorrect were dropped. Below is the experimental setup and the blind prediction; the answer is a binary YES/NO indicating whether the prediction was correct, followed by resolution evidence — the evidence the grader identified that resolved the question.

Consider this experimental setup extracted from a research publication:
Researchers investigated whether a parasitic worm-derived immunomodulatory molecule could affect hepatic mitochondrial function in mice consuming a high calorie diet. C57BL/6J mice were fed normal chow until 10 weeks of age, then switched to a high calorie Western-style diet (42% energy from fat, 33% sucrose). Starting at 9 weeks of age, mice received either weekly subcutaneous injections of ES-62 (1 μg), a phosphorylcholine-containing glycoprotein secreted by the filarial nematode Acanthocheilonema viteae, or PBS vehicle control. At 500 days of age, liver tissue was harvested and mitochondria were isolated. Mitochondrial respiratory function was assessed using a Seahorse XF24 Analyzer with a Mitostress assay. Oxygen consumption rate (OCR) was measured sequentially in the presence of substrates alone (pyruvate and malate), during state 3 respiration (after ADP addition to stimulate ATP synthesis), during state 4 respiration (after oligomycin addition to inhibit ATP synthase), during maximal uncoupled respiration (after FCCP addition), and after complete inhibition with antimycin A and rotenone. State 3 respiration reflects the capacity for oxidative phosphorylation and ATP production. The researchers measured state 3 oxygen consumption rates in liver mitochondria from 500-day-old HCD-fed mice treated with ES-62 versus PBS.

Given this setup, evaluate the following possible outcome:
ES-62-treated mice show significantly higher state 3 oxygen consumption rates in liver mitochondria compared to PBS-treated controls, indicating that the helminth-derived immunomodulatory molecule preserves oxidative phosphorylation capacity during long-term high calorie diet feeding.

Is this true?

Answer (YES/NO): NO